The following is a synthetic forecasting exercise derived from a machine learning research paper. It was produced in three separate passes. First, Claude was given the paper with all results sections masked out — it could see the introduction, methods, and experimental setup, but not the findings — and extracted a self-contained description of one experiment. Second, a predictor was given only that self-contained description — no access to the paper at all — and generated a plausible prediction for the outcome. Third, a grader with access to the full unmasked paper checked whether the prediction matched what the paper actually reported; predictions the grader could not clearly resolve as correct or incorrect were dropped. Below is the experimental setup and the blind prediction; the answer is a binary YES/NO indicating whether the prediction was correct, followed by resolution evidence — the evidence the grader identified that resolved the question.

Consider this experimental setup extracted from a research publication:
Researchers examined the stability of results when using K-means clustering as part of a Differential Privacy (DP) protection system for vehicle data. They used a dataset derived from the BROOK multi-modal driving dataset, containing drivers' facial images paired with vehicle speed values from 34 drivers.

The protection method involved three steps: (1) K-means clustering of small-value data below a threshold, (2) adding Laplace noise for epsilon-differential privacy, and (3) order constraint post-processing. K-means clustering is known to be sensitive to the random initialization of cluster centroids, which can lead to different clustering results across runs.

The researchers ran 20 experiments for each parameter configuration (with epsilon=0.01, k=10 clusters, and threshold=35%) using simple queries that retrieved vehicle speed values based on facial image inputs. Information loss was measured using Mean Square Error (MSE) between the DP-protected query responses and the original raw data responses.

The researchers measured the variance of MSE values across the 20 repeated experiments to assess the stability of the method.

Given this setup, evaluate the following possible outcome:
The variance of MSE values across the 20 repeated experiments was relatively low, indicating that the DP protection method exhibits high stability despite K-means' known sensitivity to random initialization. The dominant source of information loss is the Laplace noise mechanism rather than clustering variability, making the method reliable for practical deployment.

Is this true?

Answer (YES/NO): NO